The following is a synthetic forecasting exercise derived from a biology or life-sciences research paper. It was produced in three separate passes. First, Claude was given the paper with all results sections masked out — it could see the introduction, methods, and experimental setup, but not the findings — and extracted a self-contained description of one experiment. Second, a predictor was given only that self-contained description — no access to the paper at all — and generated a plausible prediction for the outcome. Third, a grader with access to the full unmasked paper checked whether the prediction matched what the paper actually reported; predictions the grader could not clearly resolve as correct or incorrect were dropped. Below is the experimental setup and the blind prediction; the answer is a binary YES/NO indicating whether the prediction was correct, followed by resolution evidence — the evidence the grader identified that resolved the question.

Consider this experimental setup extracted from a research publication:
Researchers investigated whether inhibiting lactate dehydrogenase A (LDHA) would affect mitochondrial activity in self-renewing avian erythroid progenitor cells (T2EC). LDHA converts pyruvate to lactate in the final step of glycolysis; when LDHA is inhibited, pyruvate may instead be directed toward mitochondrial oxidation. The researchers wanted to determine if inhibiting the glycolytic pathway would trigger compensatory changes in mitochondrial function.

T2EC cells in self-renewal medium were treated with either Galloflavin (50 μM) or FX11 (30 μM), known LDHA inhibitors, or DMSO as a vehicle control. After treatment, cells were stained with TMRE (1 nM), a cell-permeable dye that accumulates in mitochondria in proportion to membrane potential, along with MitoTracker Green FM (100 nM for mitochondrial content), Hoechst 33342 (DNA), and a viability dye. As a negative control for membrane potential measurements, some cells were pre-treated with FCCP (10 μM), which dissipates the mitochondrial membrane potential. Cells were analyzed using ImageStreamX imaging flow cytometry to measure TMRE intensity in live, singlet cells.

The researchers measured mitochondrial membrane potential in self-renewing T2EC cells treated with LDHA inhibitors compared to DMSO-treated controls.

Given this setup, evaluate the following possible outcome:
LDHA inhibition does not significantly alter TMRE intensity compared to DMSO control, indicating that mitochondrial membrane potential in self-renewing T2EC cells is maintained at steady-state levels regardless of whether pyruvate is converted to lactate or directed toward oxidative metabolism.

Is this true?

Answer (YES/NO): NO